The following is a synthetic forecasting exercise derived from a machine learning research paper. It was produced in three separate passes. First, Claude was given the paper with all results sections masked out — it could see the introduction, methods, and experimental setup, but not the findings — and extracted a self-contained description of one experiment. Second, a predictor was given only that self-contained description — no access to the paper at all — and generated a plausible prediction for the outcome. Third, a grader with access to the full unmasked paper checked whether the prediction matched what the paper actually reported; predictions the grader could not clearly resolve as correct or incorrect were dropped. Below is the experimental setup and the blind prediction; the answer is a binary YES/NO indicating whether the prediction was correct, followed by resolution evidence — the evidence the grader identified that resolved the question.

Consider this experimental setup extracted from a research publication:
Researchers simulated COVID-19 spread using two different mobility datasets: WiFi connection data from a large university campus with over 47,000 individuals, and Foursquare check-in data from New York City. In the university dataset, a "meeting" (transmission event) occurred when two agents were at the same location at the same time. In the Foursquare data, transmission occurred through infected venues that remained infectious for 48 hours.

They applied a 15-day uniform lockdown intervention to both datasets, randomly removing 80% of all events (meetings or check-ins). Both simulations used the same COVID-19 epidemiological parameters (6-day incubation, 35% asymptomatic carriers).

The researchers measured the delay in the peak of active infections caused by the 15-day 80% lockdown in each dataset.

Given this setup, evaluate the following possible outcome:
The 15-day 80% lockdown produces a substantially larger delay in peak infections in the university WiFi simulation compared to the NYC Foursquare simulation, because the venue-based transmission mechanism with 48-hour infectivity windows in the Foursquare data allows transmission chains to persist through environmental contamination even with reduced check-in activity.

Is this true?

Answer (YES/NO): YES